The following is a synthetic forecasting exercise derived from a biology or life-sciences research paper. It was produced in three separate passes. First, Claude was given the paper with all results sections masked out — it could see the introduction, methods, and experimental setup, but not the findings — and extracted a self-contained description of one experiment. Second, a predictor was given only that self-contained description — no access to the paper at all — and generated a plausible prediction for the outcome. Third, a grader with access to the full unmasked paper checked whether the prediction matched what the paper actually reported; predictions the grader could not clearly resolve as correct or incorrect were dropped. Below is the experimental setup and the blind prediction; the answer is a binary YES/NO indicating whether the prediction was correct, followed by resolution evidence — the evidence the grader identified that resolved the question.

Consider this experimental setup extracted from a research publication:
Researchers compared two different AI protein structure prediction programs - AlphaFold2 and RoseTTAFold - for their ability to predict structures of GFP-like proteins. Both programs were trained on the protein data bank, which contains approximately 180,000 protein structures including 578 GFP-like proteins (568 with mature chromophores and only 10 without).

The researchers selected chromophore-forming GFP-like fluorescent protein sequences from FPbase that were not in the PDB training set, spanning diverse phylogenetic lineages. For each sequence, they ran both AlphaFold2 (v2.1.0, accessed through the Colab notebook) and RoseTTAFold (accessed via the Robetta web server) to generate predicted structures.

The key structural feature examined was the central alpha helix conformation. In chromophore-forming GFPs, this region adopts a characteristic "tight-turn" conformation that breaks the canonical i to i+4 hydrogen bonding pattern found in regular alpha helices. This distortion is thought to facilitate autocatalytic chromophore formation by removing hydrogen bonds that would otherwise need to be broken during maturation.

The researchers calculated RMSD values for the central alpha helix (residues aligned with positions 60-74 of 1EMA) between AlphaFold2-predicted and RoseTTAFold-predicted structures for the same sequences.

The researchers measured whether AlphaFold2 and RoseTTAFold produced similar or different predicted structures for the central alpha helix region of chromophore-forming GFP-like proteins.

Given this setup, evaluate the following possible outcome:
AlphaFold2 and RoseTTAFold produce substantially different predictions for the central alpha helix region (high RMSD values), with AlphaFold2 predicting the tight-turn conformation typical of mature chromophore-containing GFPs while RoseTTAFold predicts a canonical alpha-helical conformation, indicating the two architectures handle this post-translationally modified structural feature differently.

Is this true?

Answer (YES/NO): NO